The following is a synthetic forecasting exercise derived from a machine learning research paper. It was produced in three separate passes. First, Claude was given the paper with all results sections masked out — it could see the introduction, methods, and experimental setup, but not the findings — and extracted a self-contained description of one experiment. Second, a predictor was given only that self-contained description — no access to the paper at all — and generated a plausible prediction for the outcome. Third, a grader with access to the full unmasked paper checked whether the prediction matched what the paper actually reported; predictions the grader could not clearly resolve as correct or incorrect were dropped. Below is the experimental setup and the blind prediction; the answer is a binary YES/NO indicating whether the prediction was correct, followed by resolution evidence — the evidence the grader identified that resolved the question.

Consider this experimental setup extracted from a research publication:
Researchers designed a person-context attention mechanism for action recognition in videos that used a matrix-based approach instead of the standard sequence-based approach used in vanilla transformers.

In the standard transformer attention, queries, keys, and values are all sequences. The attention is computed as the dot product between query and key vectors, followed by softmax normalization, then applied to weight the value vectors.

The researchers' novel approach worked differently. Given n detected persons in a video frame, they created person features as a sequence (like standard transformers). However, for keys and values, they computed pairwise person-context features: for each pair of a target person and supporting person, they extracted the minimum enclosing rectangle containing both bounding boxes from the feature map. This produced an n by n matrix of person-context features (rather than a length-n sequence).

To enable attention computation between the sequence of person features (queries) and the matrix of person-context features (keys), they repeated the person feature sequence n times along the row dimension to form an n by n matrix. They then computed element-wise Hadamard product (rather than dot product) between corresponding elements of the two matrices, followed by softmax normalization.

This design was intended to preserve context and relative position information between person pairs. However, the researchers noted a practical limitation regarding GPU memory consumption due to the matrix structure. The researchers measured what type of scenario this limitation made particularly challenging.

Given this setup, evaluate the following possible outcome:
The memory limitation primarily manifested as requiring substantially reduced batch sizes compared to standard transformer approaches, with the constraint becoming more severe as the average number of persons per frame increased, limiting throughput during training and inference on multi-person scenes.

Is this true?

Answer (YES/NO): NO